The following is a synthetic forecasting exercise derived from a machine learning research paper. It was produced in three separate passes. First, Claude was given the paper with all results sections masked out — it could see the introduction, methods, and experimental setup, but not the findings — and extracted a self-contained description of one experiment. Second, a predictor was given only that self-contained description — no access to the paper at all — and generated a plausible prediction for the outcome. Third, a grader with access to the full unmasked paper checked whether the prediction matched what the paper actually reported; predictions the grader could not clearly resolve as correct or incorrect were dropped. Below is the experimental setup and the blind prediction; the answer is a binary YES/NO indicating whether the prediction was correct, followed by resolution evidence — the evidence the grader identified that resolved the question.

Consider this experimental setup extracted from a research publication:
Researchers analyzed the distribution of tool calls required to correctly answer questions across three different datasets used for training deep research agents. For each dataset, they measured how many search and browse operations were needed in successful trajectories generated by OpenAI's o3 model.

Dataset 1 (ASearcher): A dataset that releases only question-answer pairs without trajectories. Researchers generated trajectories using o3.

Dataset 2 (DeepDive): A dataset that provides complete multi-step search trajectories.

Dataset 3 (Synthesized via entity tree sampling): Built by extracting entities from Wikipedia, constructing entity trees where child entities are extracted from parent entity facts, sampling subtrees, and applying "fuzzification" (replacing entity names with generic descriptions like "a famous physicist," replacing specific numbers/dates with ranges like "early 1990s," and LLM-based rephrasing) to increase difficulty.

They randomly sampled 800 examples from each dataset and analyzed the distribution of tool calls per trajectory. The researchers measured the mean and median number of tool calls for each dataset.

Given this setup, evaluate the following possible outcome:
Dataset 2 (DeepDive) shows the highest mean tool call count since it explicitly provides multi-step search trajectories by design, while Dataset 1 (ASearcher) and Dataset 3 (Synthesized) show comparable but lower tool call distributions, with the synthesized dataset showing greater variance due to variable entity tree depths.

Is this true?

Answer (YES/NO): NO